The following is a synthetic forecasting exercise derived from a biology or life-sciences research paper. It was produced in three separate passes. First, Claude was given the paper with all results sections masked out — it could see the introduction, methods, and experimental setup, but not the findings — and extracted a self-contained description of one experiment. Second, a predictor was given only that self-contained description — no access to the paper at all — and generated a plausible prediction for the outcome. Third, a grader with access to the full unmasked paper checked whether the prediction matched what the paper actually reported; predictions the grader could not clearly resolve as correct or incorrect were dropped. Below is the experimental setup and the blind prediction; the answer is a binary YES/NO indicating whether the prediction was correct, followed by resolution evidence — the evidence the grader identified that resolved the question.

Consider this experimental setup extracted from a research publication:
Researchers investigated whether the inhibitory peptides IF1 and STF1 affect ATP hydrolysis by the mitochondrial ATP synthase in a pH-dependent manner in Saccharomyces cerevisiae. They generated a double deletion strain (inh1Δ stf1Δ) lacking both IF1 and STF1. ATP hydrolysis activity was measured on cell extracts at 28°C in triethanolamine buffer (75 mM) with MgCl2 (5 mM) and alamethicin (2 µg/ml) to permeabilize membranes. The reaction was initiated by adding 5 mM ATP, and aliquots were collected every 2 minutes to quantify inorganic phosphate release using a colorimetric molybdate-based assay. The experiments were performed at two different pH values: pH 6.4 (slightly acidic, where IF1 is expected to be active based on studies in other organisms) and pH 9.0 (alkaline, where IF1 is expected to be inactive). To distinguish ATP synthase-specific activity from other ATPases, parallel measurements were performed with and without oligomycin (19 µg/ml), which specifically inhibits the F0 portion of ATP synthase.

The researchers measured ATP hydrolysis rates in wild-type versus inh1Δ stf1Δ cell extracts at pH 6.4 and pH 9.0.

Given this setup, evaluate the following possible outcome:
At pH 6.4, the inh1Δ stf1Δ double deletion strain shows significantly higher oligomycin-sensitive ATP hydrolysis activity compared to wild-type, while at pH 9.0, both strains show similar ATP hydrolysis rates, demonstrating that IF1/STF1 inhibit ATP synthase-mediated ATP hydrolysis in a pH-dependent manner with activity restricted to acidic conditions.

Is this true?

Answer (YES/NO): NO